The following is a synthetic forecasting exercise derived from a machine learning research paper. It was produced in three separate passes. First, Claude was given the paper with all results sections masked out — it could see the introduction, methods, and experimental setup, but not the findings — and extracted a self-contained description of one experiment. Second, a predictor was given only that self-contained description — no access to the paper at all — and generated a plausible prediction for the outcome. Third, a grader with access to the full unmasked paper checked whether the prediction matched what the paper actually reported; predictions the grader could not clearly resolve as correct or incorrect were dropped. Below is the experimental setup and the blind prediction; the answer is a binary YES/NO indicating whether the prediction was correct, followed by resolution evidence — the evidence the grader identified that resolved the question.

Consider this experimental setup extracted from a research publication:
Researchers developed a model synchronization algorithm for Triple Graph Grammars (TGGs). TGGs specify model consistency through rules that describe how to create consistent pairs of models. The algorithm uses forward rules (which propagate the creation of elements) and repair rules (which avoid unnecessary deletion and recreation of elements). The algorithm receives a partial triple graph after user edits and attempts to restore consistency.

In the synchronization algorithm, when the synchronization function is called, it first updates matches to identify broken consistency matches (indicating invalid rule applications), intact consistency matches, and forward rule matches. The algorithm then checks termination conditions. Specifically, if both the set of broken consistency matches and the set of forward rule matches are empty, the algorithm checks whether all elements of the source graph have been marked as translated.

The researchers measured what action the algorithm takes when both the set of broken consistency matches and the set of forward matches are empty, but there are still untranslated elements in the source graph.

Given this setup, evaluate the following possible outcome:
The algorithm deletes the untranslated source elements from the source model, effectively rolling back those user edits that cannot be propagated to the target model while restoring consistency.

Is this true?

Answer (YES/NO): NO